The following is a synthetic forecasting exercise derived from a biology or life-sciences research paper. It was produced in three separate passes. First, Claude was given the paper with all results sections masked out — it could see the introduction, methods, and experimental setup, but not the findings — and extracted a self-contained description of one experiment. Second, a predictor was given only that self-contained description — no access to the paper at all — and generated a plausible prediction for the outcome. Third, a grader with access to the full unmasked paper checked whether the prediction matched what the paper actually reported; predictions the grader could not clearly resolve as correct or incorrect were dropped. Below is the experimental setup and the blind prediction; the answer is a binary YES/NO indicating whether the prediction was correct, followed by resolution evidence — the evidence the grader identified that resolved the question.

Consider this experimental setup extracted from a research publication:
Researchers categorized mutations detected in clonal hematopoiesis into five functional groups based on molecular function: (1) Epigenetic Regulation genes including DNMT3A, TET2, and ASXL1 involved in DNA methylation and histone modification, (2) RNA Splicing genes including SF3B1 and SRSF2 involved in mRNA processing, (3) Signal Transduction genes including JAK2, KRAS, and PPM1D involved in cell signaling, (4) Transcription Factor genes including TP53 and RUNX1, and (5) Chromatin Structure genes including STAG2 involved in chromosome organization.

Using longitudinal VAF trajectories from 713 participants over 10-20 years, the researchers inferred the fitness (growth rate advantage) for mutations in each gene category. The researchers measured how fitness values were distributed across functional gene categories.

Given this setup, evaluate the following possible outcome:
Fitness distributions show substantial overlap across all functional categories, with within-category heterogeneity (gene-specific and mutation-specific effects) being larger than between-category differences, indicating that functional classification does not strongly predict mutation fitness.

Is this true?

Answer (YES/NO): NO